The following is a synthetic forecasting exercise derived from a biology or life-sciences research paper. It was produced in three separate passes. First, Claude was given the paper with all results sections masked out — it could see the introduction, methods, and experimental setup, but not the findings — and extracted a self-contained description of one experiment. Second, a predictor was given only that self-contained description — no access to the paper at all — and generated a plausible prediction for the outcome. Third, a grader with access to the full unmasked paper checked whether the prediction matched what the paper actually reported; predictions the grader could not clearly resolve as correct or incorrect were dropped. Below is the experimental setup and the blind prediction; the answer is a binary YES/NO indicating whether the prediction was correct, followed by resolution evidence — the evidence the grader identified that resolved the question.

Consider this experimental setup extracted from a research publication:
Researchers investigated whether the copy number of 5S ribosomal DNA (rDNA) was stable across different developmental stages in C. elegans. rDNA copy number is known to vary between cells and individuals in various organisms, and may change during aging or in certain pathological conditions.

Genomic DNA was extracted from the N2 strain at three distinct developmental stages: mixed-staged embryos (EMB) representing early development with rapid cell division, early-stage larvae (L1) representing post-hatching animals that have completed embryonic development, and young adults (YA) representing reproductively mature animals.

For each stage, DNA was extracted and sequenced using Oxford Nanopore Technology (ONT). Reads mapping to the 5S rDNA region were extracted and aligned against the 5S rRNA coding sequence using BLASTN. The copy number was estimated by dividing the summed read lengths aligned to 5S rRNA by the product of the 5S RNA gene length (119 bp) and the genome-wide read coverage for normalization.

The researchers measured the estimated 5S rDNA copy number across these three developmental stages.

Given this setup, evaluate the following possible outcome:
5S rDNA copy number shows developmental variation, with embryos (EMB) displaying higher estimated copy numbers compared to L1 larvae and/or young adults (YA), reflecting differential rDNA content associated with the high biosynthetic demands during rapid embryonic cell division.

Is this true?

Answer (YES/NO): NO